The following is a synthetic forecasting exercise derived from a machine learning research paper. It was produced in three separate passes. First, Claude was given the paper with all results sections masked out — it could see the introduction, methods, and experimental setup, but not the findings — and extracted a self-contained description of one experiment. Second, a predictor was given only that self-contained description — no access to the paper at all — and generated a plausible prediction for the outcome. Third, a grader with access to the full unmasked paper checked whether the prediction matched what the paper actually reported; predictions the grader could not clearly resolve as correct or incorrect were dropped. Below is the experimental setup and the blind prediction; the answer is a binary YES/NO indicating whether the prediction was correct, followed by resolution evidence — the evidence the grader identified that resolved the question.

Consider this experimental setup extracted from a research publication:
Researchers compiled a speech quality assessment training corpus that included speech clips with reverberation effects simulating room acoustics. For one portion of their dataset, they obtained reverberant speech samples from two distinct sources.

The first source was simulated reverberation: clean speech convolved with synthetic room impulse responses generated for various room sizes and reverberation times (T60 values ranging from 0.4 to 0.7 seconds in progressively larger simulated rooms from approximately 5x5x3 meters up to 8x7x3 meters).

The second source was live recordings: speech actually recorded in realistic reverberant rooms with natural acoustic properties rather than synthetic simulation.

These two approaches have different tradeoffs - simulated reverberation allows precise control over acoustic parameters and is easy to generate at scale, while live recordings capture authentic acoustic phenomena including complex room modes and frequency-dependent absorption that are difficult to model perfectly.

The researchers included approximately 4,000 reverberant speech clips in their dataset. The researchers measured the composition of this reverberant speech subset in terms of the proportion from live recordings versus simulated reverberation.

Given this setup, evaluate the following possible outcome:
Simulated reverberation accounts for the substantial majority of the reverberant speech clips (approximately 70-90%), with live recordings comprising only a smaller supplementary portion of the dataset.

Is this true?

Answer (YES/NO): NO